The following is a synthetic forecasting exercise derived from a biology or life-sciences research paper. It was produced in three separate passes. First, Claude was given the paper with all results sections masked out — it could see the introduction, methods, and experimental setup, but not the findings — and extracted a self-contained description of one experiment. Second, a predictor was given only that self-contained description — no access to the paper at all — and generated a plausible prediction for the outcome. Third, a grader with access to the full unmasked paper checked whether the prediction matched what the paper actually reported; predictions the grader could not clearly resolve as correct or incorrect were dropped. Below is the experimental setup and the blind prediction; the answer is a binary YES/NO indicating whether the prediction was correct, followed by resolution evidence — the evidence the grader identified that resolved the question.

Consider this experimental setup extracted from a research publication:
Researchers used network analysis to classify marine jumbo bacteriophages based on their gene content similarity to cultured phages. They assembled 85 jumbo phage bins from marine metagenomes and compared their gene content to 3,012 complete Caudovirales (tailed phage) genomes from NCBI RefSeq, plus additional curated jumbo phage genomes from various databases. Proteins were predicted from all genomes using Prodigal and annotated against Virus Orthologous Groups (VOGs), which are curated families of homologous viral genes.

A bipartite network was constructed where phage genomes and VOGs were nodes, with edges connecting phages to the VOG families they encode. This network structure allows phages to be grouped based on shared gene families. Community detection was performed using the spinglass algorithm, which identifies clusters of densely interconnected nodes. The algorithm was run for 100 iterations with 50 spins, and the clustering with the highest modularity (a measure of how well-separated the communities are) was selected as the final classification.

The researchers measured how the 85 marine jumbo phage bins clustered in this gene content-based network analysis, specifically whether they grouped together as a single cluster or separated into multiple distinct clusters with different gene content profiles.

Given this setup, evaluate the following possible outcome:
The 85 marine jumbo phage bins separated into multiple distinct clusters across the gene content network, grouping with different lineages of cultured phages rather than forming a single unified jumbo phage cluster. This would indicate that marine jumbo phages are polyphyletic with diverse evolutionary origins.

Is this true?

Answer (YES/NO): YES